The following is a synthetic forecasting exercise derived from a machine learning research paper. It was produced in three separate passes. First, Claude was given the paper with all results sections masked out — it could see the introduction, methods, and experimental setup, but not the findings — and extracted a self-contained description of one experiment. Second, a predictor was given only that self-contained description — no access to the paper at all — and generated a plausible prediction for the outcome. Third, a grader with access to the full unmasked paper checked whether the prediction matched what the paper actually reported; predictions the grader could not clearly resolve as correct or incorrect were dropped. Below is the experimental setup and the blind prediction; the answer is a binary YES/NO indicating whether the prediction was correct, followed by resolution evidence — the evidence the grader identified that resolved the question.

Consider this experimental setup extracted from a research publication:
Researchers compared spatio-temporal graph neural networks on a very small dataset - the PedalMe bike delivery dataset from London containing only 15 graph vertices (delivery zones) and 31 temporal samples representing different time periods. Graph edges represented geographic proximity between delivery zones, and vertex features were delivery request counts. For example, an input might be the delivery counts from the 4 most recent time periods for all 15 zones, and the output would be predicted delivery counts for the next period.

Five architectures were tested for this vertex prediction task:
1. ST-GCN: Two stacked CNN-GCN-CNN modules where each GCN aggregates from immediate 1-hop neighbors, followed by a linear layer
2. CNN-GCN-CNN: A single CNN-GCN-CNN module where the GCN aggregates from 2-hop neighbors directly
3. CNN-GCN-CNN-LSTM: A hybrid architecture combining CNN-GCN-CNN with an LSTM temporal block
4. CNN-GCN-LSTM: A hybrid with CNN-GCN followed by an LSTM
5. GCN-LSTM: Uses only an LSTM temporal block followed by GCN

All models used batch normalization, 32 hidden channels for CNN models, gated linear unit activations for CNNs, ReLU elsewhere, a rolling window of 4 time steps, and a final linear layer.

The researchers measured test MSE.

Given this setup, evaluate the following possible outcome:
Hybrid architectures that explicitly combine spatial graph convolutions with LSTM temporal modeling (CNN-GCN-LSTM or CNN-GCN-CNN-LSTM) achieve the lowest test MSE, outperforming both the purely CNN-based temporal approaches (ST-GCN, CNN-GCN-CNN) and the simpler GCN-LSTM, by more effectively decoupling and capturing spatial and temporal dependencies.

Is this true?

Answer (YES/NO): NO